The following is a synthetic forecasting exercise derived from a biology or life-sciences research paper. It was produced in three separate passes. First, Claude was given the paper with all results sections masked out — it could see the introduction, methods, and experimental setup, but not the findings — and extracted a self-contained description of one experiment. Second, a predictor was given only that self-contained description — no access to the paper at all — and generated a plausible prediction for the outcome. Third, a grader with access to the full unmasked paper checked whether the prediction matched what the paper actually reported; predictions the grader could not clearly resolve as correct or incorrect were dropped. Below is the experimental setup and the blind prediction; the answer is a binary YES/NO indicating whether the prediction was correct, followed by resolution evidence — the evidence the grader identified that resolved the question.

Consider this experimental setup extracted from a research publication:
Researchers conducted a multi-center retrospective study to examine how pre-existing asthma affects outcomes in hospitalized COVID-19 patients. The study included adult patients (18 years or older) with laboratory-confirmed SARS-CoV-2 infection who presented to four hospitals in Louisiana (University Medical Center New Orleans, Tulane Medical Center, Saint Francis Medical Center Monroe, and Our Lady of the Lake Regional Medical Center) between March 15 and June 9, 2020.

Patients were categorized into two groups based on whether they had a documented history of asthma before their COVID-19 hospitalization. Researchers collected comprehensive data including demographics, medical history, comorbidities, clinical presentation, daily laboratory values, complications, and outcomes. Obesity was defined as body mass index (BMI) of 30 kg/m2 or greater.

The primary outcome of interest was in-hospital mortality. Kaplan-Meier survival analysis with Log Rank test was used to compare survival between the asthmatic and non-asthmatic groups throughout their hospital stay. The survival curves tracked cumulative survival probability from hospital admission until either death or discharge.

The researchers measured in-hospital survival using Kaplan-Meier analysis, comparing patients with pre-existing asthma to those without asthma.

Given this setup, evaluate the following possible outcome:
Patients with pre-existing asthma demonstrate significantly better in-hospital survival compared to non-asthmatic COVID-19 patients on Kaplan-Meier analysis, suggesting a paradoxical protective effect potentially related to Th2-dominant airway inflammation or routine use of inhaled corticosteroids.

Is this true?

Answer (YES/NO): NO